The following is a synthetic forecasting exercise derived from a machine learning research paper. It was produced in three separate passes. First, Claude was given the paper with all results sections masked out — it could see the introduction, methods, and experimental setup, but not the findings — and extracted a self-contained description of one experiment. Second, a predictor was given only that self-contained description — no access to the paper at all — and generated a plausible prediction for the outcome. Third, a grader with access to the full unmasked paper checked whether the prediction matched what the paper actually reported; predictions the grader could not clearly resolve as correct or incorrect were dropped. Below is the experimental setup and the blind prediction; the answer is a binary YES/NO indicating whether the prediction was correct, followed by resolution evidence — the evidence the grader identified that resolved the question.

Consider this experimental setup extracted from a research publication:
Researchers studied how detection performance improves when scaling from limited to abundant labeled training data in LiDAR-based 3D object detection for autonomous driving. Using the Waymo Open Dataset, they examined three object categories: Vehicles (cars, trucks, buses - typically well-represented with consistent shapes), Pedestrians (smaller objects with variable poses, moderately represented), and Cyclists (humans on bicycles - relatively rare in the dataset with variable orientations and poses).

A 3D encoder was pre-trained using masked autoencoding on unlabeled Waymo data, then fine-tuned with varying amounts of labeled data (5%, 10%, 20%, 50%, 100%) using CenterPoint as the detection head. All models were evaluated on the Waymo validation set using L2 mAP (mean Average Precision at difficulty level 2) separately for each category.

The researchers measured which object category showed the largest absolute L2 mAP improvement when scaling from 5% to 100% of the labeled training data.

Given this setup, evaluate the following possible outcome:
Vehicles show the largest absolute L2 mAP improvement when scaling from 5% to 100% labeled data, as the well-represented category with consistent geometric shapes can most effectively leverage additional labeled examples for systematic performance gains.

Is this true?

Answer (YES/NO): NO